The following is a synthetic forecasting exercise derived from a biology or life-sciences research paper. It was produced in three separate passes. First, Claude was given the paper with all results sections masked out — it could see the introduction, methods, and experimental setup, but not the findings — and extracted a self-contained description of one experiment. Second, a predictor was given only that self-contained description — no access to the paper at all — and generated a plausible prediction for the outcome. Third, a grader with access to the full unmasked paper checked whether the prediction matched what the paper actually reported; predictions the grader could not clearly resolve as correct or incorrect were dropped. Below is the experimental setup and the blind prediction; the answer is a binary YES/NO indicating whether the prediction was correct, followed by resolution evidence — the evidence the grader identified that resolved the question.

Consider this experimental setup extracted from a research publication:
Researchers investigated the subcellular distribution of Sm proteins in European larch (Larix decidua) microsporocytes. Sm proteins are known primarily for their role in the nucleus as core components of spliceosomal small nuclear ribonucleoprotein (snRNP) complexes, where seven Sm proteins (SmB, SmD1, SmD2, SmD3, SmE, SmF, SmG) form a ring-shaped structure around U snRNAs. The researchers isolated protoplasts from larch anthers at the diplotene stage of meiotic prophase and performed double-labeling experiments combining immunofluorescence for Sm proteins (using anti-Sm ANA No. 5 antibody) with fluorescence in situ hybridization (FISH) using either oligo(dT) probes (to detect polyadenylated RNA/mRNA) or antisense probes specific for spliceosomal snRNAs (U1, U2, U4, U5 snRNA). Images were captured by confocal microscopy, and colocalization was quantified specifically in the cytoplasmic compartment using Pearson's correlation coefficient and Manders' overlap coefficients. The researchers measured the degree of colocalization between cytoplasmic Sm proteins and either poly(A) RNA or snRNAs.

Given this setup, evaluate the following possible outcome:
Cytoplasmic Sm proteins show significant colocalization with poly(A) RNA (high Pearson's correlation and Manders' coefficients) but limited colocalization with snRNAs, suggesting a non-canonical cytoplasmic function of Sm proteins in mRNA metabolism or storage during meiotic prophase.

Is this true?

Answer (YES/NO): YES